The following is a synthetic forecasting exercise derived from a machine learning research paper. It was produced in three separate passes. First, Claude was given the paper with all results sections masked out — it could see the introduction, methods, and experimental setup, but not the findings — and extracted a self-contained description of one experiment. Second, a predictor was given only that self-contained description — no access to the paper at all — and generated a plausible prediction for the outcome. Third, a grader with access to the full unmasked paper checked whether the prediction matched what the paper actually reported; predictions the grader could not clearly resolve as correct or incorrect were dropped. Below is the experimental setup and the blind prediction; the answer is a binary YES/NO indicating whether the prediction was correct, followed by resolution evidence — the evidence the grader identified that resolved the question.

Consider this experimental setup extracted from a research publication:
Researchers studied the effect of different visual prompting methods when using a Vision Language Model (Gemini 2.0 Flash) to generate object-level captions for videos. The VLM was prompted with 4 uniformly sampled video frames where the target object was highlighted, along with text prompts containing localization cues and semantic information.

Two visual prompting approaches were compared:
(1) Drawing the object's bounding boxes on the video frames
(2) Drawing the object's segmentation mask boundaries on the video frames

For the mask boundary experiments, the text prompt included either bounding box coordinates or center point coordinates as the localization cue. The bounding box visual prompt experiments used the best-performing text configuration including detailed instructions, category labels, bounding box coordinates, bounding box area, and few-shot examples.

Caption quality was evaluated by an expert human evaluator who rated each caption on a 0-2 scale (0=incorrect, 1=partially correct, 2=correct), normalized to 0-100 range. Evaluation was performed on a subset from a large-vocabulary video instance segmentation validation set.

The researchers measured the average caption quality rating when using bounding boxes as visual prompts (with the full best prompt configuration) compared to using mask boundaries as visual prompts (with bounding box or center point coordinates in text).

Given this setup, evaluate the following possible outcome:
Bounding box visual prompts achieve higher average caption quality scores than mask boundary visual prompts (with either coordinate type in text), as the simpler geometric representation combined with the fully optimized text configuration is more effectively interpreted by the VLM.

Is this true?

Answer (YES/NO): YES